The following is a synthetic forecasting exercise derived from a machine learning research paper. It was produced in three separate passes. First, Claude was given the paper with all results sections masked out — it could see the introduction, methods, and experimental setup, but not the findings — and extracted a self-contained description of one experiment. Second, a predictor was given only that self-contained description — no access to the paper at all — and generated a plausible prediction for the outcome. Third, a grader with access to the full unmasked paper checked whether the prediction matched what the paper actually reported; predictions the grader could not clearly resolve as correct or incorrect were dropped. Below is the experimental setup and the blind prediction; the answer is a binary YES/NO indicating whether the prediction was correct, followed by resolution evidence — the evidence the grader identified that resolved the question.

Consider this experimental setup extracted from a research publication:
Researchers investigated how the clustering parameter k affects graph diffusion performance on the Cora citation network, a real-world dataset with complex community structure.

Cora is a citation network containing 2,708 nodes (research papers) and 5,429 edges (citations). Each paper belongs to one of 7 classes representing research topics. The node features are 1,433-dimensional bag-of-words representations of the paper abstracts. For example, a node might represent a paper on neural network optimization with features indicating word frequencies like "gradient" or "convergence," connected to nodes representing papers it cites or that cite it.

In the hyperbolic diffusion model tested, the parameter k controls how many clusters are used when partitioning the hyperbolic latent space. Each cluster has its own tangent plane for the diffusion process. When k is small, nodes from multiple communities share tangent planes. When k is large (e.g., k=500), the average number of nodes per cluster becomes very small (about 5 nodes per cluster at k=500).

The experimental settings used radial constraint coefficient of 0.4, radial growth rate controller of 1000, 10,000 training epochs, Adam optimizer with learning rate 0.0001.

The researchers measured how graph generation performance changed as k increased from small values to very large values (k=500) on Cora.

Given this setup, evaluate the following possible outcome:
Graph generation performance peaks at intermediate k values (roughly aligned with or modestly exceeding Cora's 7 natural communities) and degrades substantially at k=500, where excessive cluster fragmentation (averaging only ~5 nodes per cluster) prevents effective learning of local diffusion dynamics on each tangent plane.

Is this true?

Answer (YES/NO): NO